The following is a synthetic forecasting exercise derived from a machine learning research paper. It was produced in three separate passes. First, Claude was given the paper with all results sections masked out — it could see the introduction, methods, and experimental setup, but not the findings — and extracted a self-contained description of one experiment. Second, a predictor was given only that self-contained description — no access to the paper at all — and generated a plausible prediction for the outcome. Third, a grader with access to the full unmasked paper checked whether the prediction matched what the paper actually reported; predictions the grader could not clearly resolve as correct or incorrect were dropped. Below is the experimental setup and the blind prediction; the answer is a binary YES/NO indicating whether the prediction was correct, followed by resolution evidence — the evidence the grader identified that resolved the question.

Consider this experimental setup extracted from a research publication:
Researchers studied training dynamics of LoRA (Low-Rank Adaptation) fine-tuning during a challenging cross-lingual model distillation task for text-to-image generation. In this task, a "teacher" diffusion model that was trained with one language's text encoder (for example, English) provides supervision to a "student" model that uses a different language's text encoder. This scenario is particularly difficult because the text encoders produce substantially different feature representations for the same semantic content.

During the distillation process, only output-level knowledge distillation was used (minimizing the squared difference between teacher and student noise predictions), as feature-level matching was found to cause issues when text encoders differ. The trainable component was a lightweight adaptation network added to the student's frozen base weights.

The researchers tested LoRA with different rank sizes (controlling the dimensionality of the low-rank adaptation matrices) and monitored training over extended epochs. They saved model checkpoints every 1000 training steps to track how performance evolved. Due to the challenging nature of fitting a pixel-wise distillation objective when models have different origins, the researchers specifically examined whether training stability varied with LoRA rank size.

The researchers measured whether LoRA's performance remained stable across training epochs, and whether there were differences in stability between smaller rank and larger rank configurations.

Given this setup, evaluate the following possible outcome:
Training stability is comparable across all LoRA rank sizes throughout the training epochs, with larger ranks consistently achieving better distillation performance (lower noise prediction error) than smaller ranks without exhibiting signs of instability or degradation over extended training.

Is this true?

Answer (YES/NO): NO